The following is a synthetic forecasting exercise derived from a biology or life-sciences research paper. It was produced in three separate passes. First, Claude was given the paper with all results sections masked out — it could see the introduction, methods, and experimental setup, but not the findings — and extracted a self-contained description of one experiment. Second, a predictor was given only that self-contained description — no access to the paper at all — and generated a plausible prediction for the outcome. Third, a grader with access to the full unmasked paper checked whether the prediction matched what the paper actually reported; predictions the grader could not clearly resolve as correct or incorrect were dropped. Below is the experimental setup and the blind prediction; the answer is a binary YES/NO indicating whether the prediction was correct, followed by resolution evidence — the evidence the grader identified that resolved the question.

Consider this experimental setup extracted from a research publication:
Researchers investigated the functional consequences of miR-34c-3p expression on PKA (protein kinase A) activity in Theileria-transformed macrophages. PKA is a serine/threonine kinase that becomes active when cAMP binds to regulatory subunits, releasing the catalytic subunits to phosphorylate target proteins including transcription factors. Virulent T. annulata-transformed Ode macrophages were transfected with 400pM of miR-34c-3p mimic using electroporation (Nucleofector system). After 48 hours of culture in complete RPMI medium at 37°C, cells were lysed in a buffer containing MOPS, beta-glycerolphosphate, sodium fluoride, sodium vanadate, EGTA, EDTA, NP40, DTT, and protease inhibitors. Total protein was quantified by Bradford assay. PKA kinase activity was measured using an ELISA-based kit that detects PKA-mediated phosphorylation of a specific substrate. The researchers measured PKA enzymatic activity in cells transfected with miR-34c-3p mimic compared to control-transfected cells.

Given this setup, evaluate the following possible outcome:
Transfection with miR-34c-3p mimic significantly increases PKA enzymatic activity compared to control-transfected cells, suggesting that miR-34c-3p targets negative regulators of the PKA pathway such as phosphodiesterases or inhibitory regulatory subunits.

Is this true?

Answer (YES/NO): YES